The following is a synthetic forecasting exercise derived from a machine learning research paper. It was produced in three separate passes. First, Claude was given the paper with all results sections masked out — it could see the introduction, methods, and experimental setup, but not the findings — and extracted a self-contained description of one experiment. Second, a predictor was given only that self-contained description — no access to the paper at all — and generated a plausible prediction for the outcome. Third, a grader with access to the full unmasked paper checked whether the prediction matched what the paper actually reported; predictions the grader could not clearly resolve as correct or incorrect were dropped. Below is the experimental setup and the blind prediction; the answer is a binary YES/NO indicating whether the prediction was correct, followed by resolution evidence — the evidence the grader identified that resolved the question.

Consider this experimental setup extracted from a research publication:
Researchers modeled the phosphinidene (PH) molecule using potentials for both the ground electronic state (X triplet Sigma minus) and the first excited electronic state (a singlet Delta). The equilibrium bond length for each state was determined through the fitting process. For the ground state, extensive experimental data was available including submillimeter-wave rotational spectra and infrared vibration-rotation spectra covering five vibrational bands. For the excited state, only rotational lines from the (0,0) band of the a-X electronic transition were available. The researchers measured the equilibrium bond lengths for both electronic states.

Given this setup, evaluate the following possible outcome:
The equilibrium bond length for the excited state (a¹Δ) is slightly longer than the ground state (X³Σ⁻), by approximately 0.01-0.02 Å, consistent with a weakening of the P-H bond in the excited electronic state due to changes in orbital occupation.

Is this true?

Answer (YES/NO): NO